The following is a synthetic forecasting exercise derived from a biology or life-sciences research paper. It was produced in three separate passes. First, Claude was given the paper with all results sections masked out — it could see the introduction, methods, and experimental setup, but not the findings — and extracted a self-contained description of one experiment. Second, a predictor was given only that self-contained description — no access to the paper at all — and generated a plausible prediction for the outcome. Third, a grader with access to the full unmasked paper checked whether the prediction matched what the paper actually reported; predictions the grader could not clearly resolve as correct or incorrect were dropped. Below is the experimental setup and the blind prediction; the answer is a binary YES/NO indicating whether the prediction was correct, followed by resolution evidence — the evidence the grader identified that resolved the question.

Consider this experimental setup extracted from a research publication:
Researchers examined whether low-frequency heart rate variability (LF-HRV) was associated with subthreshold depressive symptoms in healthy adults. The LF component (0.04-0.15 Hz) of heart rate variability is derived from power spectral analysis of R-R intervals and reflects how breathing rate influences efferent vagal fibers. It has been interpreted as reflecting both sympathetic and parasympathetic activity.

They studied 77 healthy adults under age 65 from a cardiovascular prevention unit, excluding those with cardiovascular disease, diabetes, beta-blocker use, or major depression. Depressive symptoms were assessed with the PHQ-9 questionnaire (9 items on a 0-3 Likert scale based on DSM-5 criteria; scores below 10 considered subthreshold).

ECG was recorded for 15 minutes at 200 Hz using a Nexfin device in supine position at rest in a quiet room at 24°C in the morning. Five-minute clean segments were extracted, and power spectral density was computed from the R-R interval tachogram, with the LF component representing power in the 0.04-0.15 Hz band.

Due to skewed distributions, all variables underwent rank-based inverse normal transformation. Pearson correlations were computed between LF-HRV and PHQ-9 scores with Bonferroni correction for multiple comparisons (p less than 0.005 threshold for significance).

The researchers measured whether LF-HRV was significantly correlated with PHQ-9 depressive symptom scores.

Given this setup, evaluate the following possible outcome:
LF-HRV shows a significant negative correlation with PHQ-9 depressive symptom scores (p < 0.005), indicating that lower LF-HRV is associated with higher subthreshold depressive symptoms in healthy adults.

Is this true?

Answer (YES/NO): NO